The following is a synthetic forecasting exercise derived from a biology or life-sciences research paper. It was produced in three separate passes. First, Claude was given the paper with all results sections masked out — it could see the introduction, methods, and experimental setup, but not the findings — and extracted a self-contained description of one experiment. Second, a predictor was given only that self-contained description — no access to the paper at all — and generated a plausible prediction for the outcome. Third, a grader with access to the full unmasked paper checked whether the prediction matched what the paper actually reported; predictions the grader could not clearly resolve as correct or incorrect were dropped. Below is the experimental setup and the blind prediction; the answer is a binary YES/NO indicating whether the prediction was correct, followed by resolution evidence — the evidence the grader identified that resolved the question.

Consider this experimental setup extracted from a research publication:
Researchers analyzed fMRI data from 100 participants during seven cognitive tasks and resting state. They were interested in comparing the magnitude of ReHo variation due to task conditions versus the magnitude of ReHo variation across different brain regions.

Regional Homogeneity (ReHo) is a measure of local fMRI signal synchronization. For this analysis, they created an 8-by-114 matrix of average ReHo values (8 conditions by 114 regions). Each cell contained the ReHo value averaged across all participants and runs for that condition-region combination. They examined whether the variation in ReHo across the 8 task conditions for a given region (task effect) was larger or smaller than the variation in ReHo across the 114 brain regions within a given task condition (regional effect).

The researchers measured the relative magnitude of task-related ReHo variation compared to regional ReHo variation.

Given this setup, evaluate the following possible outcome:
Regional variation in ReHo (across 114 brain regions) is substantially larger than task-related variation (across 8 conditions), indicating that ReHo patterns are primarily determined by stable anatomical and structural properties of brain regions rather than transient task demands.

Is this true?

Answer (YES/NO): YES